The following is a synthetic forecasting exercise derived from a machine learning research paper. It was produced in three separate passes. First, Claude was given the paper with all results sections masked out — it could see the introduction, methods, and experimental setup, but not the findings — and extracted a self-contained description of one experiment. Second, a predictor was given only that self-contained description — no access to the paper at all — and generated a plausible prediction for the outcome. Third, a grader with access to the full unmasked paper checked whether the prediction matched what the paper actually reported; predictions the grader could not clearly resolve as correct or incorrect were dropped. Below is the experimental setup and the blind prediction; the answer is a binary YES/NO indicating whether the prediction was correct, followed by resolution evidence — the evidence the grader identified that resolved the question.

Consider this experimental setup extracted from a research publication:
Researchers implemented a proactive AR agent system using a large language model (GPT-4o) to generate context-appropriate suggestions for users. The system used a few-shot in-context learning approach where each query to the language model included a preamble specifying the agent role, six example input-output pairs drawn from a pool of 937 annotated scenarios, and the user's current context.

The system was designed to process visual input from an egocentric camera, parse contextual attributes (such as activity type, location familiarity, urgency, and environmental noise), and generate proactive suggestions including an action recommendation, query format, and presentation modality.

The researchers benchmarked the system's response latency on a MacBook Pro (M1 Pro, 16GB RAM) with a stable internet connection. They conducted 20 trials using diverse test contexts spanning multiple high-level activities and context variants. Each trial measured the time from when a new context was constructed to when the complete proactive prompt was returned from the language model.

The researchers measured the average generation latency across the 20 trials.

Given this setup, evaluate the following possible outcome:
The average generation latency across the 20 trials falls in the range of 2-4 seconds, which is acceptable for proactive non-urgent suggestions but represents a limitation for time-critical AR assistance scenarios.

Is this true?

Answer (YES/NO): NO